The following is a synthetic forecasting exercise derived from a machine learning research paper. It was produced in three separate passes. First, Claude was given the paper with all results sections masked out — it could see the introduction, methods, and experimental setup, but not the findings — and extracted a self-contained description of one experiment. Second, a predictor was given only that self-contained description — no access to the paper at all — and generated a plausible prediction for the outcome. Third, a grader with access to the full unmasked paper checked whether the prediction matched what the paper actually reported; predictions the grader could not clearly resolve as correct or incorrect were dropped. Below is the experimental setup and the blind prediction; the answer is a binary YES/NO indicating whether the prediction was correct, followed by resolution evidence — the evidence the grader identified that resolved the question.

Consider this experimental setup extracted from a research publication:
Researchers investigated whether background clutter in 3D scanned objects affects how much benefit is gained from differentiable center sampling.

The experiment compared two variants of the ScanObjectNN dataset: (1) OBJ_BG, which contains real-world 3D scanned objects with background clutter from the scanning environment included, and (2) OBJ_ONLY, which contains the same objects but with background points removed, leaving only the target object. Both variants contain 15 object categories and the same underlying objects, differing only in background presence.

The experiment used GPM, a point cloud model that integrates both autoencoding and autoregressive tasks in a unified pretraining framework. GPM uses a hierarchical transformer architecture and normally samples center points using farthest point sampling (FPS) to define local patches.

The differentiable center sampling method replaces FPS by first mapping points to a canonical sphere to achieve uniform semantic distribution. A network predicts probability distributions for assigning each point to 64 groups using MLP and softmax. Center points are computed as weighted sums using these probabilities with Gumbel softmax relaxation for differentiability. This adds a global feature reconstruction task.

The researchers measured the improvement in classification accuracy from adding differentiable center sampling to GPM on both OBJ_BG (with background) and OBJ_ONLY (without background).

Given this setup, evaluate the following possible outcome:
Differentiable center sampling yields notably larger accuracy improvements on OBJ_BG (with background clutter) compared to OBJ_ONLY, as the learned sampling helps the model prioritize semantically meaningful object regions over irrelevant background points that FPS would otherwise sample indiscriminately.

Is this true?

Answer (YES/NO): NO